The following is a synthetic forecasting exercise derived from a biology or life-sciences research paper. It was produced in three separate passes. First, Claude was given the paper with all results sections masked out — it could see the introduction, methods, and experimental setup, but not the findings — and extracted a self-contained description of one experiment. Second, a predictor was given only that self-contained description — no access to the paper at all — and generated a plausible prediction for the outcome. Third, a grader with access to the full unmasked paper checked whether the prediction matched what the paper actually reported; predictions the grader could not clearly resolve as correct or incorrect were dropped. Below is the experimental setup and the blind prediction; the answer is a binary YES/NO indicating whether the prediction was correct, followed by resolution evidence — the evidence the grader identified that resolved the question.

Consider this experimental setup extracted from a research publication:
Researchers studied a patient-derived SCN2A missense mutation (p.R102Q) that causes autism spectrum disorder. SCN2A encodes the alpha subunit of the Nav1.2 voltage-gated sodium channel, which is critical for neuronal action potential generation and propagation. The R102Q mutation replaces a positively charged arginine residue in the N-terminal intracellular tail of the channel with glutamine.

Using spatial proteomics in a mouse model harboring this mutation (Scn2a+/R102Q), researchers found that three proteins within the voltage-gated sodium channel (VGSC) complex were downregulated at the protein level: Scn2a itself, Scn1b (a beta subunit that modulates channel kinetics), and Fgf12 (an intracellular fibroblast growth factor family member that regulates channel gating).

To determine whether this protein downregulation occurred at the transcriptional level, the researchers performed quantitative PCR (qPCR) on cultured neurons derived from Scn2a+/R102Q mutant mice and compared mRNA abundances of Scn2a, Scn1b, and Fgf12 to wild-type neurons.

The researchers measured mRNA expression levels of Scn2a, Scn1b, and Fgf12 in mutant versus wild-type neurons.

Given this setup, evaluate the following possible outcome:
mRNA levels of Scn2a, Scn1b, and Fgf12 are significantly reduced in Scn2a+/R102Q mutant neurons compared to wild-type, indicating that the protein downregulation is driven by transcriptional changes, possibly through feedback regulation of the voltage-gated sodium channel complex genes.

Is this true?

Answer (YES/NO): NO